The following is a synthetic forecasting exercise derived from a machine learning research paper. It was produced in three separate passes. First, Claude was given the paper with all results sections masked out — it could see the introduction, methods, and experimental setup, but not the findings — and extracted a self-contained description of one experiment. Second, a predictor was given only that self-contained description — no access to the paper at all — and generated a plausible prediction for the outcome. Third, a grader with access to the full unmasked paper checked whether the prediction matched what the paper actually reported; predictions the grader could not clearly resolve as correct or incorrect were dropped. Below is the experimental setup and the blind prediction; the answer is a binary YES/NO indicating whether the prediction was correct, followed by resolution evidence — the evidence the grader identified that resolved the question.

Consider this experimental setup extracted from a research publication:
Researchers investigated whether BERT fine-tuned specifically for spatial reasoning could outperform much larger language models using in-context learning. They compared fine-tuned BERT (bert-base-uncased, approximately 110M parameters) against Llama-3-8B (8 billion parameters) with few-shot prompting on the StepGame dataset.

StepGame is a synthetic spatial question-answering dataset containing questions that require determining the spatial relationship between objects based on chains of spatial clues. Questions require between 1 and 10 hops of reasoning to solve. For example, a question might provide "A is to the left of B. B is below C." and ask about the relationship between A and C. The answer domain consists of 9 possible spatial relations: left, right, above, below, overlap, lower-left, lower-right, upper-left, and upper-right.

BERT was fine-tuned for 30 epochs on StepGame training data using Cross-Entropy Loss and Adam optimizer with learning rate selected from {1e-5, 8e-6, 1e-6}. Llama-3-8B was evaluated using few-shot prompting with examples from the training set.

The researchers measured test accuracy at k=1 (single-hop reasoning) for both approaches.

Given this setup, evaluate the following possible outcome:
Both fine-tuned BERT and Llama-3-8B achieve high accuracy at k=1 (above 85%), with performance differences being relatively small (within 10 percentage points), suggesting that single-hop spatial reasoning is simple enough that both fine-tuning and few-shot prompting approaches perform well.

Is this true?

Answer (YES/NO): NO